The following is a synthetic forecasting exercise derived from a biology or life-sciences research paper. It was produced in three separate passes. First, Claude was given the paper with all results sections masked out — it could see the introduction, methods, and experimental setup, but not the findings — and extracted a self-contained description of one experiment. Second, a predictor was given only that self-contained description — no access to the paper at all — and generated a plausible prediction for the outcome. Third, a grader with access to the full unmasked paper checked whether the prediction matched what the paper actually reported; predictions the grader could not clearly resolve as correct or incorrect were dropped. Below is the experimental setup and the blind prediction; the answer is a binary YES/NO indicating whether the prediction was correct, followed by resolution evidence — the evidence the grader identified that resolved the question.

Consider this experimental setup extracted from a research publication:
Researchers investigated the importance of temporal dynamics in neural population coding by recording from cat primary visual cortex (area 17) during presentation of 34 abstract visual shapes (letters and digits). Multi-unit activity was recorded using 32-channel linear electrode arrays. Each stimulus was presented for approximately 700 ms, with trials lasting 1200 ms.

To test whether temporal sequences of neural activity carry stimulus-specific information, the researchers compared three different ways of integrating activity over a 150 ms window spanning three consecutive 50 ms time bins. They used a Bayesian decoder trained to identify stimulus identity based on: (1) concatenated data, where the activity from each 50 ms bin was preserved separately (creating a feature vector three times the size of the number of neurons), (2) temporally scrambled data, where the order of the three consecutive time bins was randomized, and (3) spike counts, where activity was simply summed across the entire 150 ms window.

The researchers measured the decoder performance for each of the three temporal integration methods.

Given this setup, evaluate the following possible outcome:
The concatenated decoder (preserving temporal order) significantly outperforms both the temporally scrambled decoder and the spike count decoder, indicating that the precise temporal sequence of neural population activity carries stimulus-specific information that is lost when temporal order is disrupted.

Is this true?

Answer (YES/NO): YES